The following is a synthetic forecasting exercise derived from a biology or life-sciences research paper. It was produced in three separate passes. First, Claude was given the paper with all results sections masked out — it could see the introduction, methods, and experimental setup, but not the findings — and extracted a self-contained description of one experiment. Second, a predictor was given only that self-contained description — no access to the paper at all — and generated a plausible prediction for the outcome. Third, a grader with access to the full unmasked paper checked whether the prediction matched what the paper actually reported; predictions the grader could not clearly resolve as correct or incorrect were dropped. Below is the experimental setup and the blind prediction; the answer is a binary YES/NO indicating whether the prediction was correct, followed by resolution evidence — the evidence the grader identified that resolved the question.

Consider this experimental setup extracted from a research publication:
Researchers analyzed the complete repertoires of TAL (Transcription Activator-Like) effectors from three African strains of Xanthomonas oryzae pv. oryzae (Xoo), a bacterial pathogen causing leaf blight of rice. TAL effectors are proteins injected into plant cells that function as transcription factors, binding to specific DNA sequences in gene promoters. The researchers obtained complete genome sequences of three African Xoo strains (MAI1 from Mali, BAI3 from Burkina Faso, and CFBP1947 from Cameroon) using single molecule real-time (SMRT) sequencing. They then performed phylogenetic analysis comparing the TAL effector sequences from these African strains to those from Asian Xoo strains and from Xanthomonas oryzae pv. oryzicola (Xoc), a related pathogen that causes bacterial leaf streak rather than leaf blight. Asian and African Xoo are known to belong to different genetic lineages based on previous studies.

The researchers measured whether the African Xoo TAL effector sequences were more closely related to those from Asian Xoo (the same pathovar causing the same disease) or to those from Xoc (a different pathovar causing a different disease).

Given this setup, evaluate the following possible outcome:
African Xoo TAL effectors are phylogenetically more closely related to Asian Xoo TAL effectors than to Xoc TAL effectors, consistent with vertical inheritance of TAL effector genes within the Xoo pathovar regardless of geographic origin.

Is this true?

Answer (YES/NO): NO